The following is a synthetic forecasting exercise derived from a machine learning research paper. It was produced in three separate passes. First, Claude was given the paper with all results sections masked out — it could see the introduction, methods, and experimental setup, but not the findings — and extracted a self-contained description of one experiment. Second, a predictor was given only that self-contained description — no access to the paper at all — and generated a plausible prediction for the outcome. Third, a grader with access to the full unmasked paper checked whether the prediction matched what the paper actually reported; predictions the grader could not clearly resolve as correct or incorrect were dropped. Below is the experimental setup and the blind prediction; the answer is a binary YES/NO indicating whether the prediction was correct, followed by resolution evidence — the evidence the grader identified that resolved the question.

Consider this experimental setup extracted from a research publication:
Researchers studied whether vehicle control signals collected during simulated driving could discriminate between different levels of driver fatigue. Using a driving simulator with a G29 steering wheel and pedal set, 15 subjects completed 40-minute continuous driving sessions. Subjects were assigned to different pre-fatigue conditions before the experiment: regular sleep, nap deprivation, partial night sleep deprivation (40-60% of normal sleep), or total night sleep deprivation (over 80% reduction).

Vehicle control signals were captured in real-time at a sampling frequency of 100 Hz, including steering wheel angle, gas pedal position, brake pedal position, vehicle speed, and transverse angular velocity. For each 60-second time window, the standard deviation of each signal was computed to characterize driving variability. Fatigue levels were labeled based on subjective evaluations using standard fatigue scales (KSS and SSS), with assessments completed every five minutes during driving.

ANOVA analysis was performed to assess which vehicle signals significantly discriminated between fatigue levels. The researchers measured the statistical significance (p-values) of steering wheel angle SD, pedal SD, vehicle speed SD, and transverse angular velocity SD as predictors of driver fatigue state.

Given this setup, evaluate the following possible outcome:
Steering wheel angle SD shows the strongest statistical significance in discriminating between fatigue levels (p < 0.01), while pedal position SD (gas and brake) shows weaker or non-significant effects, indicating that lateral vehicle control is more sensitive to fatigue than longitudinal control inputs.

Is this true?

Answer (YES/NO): NO